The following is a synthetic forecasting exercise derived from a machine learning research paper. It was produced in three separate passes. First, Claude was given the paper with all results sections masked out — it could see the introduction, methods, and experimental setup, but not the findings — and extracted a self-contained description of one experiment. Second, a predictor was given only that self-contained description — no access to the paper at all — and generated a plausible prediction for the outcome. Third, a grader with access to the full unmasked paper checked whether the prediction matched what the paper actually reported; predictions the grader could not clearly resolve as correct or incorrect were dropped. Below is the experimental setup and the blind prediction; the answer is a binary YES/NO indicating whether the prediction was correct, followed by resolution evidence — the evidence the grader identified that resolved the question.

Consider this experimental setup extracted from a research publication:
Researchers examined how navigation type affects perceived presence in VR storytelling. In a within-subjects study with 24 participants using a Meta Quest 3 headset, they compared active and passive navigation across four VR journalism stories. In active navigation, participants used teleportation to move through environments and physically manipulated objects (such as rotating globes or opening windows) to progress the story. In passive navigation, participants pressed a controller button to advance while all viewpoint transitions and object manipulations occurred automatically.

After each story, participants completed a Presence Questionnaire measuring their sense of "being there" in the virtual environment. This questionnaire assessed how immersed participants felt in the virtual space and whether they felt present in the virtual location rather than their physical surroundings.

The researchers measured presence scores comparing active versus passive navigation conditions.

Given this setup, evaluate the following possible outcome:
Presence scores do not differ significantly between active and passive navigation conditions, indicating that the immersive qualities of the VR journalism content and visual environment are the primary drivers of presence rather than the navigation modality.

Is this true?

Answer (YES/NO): NO